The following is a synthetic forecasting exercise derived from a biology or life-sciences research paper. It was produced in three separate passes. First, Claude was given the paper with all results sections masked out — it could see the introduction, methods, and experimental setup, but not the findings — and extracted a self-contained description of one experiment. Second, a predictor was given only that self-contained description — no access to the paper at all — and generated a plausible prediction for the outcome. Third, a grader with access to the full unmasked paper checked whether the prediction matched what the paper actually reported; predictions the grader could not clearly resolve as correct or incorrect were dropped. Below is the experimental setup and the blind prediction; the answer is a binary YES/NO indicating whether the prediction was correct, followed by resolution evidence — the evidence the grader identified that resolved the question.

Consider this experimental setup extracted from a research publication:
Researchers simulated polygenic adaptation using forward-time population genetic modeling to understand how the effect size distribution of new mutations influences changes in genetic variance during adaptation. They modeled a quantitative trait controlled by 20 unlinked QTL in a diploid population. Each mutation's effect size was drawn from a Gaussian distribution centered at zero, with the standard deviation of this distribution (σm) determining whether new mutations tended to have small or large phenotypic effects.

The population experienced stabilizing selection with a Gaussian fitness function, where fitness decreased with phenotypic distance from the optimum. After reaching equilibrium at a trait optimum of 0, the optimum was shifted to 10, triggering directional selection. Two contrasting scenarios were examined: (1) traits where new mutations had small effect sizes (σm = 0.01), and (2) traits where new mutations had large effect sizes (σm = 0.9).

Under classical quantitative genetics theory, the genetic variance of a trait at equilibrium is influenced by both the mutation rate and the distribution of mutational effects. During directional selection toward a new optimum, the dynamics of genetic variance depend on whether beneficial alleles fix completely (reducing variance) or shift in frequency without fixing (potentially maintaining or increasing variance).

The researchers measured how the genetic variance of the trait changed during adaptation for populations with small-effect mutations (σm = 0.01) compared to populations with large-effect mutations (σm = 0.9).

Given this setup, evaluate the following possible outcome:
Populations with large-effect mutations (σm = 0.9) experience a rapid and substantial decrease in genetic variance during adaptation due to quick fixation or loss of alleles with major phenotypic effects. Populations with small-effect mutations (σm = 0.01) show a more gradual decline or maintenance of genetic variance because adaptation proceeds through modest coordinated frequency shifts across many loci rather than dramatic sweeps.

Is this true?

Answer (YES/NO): NO